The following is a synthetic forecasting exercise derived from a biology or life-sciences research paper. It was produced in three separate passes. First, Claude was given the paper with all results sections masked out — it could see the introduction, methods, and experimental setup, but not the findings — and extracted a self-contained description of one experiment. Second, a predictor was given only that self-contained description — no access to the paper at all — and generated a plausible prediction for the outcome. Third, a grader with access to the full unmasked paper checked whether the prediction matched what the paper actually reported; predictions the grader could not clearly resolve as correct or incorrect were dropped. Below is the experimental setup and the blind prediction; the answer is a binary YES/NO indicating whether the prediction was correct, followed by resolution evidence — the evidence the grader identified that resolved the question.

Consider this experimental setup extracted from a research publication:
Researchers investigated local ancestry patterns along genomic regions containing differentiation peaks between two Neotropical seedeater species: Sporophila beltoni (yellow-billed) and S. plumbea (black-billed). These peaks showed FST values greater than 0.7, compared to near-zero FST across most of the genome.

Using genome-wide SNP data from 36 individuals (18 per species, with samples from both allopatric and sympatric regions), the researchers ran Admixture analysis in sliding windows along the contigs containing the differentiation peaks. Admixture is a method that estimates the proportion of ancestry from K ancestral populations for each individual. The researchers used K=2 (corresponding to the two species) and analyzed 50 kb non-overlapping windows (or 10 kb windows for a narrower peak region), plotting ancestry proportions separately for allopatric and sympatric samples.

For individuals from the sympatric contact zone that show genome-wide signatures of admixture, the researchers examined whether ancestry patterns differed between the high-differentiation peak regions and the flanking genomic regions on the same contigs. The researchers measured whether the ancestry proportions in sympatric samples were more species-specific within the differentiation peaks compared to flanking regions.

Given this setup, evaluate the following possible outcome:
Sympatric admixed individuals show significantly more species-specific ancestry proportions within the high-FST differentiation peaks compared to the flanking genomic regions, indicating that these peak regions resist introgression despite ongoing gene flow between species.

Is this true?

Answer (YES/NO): NO